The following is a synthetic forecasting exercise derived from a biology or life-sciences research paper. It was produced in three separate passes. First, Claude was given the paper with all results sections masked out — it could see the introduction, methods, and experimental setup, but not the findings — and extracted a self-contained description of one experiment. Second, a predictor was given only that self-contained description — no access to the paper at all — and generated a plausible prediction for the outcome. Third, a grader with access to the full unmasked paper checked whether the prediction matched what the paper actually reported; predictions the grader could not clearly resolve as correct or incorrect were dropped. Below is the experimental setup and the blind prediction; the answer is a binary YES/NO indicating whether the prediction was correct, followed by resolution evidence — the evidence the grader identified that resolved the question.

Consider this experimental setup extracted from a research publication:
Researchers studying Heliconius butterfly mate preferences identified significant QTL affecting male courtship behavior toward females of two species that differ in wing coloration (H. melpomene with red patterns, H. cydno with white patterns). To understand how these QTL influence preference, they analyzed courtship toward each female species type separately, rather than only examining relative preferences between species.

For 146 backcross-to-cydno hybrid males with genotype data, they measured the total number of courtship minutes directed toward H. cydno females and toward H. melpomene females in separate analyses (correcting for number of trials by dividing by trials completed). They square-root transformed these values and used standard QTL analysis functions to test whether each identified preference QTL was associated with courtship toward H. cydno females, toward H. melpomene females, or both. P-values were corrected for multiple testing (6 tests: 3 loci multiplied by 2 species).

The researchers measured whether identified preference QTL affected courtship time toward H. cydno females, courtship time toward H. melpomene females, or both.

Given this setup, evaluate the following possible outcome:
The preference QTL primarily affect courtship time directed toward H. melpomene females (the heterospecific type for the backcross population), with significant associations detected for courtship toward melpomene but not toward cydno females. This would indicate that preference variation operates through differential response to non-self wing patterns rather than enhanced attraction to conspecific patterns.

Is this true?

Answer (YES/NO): NO